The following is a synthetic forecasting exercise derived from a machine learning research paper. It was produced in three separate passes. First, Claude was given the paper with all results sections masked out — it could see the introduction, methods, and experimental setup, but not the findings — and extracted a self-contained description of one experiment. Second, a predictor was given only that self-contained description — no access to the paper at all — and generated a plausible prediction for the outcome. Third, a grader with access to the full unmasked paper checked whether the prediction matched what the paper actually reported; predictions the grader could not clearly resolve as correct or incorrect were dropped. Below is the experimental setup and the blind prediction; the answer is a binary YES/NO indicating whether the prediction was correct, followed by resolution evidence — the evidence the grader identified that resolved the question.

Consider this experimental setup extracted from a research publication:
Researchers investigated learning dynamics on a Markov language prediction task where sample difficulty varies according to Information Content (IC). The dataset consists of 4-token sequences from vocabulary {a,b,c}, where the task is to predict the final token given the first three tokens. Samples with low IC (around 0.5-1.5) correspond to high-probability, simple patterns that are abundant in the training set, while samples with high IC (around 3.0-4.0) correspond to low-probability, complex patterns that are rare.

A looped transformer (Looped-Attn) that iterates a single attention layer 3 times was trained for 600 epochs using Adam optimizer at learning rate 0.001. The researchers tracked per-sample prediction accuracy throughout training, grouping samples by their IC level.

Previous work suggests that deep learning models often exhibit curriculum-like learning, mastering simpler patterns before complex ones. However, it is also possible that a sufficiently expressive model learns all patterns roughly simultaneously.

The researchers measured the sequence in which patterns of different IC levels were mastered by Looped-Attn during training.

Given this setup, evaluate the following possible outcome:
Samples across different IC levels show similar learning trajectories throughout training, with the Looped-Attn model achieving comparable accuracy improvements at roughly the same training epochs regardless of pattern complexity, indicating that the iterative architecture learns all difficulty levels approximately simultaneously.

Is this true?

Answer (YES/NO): NO